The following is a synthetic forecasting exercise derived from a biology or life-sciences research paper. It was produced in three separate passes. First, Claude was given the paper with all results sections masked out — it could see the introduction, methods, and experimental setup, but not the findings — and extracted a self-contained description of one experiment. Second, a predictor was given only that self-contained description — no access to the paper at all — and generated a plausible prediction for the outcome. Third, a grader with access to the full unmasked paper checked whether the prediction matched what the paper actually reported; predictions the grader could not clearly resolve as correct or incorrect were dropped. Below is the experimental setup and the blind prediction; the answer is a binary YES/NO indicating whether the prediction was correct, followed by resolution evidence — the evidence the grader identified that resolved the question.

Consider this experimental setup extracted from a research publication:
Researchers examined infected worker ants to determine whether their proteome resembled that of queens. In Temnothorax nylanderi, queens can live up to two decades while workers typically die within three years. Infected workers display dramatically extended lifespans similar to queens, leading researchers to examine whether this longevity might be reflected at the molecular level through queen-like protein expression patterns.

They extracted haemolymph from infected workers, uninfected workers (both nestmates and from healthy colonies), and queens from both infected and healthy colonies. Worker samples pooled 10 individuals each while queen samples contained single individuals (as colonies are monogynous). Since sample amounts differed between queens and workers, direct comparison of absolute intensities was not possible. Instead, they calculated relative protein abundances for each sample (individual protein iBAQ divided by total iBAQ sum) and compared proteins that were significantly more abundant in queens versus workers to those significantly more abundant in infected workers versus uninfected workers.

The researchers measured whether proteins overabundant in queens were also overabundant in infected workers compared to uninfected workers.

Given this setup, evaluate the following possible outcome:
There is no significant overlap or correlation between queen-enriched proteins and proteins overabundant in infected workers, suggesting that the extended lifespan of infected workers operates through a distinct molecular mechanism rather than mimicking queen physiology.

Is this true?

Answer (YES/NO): NO